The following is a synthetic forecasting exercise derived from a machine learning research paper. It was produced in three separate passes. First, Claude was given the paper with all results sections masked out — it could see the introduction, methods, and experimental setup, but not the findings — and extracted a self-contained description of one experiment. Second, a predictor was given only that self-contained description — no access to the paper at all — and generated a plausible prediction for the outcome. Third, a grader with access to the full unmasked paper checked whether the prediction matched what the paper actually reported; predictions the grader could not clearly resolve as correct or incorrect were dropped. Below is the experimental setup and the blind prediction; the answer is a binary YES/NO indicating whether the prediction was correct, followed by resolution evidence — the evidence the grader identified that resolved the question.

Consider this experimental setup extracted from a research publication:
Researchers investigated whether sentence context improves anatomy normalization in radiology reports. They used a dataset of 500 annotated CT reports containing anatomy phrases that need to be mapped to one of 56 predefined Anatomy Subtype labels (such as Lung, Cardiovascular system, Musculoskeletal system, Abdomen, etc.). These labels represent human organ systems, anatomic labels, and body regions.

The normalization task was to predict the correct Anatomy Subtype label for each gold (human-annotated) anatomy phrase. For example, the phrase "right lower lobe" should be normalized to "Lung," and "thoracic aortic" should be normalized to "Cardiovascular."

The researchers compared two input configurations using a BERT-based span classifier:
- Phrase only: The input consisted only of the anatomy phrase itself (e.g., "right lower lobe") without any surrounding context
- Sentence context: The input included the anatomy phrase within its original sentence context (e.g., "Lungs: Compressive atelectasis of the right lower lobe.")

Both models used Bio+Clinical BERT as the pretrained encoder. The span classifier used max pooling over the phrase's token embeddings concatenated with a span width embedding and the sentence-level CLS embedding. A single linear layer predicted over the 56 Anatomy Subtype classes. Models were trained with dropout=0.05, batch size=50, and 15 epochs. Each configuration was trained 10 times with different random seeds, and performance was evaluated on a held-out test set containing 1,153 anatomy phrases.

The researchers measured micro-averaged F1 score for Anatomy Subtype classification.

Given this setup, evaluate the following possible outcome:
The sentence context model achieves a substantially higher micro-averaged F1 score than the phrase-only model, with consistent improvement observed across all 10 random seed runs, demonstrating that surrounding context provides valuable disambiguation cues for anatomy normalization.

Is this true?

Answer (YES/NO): NO